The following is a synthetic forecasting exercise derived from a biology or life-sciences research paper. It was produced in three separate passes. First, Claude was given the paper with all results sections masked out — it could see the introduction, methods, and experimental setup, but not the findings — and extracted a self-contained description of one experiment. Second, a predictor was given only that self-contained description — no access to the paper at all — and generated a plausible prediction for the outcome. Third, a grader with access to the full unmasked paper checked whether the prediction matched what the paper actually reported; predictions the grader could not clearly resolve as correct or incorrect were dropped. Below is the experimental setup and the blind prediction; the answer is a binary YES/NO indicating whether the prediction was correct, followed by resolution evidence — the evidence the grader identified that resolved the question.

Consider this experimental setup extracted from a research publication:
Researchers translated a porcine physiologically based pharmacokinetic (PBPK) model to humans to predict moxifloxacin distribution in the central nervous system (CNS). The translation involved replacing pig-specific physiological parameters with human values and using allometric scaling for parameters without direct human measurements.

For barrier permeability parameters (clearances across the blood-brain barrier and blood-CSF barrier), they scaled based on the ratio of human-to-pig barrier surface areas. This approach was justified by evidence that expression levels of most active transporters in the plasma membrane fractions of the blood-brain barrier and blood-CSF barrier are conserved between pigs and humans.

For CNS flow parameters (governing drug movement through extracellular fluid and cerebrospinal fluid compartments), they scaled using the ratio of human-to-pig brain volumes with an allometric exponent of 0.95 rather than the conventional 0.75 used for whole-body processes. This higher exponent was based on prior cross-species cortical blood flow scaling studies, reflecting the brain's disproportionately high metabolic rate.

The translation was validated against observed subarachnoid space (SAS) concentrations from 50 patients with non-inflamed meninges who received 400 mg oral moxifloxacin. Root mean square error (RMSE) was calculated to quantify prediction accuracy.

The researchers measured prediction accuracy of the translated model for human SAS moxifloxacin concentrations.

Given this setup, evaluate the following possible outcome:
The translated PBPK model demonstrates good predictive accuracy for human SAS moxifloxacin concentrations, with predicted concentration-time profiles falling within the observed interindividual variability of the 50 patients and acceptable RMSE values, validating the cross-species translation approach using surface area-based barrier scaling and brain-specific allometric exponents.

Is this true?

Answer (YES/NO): YES